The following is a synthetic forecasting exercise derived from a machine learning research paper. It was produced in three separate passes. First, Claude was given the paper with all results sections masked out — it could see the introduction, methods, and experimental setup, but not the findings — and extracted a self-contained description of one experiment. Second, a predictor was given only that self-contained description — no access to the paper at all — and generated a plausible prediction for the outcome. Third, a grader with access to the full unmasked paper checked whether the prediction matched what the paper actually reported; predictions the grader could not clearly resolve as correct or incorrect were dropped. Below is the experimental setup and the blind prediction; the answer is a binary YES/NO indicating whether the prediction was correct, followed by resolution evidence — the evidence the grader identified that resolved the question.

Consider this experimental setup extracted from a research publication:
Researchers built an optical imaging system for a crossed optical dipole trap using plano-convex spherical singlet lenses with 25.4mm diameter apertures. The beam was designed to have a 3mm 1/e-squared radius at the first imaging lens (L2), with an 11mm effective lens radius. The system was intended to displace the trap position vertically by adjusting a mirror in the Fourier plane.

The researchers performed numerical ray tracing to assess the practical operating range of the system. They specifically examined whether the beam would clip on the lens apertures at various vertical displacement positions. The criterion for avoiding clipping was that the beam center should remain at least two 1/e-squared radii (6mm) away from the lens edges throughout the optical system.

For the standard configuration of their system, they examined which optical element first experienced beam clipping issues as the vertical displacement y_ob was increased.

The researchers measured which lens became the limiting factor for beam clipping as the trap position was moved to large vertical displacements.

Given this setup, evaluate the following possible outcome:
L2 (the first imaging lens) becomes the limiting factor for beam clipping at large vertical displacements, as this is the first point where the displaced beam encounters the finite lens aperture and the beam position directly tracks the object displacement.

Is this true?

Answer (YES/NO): NO